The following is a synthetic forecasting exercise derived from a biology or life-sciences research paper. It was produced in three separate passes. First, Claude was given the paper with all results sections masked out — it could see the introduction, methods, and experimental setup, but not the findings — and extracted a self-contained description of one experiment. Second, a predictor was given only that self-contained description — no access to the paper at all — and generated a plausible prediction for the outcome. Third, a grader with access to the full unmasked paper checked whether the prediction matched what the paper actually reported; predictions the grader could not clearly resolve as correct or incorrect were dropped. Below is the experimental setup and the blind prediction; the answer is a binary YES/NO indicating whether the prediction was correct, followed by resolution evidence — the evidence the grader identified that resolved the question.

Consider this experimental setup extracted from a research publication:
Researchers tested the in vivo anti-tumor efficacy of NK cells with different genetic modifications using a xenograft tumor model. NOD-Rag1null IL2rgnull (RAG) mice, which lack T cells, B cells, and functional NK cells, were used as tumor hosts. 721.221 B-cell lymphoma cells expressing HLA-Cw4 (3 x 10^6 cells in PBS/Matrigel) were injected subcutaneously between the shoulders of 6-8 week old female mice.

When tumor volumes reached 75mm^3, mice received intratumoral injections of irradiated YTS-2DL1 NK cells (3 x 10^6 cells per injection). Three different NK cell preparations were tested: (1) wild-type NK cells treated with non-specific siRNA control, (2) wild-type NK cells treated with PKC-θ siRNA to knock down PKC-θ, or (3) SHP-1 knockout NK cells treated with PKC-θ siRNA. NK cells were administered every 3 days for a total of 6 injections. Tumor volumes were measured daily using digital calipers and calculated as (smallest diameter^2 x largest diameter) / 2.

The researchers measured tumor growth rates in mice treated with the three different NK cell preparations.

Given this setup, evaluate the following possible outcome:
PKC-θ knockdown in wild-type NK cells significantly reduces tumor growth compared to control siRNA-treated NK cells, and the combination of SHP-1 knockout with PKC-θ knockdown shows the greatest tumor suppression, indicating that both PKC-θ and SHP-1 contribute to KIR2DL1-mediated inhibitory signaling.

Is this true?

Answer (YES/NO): NO